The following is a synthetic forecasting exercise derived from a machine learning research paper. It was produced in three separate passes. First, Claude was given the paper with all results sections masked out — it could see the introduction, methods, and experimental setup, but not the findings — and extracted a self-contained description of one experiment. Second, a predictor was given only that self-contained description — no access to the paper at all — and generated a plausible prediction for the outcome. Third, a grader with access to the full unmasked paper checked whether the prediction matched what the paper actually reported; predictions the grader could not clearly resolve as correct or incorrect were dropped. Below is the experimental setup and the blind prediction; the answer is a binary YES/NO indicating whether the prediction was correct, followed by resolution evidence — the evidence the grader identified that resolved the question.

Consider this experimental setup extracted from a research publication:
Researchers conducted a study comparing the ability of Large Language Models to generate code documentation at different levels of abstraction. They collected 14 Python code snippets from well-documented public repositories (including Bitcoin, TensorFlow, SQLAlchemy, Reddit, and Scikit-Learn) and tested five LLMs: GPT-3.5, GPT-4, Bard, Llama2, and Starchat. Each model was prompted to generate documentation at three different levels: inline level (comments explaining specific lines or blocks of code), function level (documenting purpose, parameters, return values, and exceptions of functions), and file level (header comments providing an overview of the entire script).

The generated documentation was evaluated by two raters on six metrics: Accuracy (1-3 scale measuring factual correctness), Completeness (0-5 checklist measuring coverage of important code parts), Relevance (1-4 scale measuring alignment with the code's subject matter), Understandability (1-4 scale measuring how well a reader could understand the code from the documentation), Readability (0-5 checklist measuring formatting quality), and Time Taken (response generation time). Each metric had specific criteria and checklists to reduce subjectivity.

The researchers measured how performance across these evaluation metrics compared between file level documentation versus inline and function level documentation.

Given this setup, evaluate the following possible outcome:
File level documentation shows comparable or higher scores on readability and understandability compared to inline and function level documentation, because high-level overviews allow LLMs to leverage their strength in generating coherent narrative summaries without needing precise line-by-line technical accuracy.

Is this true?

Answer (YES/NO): NO